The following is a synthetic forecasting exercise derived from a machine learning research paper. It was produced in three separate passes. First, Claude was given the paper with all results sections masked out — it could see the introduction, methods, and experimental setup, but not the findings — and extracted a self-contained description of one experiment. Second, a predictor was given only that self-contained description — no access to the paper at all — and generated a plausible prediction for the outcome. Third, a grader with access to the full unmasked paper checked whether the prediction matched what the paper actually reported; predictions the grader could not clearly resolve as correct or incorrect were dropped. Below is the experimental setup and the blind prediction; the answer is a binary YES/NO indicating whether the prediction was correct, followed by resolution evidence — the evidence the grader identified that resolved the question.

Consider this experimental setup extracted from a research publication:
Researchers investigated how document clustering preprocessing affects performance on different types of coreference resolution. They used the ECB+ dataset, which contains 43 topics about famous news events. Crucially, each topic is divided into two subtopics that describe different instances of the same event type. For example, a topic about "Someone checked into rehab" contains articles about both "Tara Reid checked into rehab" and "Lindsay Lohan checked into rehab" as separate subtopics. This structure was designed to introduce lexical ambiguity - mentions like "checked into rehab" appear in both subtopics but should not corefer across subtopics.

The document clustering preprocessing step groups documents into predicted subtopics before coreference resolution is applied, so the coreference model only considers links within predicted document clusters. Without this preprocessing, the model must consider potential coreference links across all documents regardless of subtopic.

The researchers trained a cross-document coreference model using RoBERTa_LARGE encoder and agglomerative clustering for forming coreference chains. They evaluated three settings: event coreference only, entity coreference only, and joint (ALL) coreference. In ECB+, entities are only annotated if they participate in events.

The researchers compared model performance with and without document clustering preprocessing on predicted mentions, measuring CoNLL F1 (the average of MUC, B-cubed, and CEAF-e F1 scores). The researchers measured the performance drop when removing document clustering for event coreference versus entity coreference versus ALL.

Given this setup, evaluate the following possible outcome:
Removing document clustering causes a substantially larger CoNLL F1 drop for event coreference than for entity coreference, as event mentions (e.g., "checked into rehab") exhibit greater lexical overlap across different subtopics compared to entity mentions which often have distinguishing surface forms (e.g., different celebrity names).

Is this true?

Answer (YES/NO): YES